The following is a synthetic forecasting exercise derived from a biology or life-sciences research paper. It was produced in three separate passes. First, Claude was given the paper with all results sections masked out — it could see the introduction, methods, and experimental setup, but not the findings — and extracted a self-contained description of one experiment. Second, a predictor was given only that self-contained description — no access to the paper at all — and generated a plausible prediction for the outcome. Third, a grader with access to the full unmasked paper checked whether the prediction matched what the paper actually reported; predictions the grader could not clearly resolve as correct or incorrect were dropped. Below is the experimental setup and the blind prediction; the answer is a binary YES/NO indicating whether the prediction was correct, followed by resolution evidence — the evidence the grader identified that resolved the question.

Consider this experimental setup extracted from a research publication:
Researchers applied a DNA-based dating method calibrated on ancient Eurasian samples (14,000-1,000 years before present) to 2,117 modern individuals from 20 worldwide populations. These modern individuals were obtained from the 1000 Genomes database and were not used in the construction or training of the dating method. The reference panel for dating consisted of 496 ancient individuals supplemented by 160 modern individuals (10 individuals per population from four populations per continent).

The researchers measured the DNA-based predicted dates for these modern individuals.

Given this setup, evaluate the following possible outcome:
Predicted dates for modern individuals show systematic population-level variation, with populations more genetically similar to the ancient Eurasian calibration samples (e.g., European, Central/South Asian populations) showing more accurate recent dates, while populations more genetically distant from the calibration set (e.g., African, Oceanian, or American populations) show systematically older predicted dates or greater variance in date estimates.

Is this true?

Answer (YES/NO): NO